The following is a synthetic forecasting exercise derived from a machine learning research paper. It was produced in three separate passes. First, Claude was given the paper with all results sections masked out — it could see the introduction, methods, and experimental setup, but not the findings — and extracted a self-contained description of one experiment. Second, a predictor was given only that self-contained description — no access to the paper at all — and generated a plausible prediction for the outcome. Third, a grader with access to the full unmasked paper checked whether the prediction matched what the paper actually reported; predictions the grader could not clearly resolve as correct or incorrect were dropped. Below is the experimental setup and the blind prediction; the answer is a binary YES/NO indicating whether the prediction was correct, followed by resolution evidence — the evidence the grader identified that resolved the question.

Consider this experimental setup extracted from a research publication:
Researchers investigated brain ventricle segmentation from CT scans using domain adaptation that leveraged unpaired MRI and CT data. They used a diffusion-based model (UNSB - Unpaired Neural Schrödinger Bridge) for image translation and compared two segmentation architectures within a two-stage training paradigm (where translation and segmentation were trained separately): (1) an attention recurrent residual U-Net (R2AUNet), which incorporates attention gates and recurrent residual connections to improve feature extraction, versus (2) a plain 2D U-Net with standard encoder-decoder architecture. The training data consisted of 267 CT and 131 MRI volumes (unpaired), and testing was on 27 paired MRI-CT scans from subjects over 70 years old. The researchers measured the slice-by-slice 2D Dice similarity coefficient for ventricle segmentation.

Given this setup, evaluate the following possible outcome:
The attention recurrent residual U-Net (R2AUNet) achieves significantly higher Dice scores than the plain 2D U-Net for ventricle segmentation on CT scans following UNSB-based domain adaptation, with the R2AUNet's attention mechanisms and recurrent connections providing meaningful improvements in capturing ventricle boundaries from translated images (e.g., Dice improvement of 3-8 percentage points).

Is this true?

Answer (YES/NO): NO